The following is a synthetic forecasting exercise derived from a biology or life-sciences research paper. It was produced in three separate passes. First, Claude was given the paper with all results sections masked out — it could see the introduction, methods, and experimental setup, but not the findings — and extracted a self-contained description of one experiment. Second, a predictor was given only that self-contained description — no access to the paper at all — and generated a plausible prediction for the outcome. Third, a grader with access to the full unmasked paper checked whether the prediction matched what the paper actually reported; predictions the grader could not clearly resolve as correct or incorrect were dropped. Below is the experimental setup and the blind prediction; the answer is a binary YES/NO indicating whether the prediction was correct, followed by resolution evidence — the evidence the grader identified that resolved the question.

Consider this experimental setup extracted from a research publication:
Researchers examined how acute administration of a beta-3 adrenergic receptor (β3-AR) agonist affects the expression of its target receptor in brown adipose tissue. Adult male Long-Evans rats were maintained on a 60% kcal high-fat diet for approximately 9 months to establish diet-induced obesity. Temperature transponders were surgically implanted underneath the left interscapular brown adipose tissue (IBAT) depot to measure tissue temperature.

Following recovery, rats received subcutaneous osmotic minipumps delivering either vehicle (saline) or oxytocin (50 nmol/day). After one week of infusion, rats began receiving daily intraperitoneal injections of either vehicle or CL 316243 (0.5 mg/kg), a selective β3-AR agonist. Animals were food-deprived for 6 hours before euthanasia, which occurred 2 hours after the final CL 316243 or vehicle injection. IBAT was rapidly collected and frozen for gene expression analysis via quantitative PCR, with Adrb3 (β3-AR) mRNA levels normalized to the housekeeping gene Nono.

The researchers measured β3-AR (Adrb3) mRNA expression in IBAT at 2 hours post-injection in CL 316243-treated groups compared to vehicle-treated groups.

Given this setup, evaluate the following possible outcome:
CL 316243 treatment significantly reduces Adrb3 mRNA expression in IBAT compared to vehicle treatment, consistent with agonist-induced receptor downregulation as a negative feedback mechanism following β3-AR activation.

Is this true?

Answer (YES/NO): YES